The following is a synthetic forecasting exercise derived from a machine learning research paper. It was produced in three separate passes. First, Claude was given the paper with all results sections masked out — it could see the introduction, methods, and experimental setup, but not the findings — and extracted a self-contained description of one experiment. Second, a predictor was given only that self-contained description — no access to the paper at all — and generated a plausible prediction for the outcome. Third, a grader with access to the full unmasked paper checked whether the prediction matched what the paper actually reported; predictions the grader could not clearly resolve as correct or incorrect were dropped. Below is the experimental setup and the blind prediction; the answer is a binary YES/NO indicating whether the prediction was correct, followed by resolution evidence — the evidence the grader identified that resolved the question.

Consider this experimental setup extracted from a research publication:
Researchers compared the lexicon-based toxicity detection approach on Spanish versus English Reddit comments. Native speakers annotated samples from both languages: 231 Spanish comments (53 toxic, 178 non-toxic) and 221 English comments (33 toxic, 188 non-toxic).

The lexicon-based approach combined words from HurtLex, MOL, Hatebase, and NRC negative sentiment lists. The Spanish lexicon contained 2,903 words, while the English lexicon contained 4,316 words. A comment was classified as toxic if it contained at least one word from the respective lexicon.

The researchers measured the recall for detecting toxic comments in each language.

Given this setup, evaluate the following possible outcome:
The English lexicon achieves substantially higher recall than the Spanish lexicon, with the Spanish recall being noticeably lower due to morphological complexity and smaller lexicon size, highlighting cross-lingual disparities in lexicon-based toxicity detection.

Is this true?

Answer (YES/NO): NO